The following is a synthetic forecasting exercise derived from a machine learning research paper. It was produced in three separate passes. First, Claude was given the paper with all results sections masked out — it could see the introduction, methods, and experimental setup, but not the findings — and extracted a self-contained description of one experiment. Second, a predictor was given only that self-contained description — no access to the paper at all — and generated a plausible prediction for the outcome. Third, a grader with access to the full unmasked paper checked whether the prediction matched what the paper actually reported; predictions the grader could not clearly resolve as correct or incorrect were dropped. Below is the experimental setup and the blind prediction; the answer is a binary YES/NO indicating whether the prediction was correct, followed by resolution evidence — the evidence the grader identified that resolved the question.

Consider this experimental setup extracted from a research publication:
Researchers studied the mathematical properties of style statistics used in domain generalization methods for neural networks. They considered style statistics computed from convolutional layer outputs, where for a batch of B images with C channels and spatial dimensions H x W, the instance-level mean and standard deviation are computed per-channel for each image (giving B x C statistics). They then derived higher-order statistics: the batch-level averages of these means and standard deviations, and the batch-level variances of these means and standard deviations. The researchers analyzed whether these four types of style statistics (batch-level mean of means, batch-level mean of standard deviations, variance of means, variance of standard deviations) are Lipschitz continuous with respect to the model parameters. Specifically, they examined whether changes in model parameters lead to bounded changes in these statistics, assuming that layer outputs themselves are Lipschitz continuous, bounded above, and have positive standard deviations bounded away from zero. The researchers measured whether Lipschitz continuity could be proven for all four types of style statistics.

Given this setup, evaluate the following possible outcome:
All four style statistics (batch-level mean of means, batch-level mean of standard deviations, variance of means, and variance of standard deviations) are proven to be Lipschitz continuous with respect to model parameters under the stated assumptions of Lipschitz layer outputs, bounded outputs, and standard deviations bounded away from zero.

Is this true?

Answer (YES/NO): YES